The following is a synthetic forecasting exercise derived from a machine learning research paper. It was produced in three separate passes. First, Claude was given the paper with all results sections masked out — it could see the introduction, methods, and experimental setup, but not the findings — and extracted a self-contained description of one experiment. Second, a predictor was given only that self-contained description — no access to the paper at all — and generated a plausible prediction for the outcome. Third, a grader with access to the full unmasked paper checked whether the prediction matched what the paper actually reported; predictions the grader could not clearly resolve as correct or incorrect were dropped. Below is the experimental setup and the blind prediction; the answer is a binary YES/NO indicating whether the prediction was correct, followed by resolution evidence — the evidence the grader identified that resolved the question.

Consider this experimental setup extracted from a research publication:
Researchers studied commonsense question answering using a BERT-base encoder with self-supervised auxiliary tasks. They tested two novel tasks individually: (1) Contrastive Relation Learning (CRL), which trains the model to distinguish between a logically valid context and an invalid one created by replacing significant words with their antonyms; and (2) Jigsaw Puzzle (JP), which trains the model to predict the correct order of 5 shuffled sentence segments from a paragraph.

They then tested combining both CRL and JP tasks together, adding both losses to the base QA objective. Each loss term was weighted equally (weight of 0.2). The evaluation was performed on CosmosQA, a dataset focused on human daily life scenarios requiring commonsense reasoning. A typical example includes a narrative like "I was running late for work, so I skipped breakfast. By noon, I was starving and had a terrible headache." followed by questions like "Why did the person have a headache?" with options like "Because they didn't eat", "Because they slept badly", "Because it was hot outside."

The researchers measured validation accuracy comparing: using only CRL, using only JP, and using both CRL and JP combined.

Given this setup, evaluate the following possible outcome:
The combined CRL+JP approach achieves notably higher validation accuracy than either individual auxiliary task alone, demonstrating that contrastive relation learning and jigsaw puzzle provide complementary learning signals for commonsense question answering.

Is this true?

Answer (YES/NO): NO